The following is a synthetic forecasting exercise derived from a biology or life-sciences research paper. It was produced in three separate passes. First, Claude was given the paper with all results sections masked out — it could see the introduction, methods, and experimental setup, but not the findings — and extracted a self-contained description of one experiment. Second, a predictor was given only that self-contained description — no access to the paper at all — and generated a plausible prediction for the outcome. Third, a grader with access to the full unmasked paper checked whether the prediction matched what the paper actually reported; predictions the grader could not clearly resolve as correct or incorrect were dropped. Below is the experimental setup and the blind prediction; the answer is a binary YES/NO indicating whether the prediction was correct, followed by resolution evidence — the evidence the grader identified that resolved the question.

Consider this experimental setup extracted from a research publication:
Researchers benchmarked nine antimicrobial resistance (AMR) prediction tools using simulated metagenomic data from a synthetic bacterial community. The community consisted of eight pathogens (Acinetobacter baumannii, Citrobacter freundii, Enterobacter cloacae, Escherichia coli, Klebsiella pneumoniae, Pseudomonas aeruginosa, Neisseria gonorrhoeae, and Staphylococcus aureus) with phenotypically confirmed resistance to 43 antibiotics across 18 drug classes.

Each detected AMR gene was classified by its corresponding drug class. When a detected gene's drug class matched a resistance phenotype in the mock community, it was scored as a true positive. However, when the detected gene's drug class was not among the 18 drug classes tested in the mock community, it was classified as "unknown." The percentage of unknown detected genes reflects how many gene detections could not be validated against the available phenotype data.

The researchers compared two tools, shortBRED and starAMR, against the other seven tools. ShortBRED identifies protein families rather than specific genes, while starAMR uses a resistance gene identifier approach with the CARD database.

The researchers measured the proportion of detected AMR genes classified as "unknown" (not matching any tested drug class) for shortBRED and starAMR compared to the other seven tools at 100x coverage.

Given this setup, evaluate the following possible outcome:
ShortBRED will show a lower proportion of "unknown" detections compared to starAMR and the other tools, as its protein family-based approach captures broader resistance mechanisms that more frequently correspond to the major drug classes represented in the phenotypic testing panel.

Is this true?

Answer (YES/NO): NO